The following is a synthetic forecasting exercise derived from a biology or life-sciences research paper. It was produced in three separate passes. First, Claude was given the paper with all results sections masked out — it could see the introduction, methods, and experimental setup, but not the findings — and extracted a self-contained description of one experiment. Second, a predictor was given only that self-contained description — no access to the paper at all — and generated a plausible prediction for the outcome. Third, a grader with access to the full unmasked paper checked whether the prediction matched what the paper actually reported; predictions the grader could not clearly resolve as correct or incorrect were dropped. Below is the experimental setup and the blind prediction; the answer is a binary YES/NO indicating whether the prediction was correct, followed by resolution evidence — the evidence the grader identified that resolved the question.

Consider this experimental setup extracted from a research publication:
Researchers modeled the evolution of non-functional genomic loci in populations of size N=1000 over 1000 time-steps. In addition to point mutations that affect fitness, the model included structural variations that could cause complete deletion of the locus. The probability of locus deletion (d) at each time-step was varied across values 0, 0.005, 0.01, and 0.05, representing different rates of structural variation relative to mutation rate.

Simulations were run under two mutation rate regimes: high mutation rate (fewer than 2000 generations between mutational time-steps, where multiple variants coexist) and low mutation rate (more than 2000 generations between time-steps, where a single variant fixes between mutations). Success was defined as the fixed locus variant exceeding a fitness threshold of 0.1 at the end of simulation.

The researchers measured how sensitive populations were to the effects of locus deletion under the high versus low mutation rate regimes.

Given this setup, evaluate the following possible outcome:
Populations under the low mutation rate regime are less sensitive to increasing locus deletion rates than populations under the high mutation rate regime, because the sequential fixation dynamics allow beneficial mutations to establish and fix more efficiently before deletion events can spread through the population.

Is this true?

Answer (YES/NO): NO